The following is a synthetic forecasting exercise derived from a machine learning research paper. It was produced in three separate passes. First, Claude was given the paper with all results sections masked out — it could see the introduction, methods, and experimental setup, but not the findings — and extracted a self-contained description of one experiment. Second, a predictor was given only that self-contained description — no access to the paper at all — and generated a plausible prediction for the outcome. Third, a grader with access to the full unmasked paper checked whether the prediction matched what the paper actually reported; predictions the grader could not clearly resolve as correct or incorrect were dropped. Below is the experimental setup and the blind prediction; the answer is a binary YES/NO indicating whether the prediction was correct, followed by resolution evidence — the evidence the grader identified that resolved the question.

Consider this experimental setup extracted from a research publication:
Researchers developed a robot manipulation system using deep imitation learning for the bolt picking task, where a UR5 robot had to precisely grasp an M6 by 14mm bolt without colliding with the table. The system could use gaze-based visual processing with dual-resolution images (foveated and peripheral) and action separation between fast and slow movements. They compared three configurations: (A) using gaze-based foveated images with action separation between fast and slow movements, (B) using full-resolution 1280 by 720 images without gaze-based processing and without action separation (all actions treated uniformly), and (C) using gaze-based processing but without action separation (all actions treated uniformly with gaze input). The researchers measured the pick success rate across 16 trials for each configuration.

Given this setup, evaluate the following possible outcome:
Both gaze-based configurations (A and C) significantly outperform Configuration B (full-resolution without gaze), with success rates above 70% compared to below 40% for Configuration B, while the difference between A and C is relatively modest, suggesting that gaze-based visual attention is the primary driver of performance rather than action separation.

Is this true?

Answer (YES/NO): NO